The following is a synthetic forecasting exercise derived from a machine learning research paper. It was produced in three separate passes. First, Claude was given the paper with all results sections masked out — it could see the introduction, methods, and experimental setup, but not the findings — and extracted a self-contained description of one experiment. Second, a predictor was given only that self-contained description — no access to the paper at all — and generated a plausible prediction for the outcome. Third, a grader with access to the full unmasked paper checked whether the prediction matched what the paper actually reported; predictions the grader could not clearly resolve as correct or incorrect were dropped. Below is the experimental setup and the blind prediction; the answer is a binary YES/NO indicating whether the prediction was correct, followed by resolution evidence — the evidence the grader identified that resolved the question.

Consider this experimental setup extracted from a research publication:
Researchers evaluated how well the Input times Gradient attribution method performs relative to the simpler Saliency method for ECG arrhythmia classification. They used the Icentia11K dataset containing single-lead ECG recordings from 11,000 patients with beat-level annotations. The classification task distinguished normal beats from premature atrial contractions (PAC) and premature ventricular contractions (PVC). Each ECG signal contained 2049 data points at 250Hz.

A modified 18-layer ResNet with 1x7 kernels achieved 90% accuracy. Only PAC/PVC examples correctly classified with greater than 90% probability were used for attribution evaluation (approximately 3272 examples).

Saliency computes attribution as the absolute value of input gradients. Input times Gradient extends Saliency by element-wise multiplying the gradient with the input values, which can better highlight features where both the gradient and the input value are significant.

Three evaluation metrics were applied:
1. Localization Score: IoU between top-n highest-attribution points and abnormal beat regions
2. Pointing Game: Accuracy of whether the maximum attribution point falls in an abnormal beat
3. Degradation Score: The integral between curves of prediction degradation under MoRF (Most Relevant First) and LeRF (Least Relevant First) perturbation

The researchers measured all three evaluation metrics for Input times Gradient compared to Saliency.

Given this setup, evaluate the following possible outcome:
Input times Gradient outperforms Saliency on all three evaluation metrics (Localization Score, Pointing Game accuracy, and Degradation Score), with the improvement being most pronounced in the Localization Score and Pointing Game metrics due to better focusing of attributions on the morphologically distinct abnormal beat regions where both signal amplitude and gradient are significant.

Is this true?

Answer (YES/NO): NO